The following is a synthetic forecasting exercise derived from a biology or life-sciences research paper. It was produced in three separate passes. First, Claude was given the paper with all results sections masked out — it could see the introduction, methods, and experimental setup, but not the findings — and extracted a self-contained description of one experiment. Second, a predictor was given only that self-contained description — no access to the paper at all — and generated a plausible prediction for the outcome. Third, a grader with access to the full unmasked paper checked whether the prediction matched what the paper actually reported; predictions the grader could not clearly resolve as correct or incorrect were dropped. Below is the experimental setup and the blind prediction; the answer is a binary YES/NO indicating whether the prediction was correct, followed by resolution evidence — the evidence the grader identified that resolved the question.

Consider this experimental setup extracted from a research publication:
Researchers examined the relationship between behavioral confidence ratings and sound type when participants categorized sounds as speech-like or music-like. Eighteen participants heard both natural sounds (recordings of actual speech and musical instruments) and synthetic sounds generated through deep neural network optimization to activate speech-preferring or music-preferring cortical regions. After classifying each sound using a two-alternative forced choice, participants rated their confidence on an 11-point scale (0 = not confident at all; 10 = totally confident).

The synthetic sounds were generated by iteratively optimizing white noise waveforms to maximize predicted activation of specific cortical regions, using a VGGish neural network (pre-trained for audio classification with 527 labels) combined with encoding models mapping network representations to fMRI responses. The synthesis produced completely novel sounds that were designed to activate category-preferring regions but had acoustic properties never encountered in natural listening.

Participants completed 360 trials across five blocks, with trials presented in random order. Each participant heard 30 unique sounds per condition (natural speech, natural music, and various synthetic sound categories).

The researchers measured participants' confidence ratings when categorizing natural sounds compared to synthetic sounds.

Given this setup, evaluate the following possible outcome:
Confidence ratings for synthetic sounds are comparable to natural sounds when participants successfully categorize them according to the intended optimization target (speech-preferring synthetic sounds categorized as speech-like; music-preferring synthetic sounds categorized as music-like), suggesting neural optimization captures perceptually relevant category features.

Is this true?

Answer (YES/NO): NO